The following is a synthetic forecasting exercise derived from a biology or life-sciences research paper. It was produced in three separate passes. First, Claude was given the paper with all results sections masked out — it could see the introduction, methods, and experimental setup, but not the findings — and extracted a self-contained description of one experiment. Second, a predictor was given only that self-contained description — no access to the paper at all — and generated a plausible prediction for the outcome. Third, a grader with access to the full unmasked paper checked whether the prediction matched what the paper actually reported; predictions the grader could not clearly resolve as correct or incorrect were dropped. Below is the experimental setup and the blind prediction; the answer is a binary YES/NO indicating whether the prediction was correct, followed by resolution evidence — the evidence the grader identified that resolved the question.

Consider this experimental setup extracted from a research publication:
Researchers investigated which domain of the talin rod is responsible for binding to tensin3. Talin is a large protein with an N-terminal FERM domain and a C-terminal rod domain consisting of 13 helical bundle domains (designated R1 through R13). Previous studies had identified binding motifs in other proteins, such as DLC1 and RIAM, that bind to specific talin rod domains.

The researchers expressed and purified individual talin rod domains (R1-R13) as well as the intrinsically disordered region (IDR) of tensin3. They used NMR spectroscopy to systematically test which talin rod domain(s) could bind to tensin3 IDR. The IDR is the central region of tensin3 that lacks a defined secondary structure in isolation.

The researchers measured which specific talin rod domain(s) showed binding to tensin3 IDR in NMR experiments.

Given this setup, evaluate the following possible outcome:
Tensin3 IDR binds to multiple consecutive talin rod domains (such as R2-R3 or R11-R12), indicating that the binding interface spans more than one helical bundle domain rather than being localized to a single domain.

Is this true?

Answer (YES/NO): NO